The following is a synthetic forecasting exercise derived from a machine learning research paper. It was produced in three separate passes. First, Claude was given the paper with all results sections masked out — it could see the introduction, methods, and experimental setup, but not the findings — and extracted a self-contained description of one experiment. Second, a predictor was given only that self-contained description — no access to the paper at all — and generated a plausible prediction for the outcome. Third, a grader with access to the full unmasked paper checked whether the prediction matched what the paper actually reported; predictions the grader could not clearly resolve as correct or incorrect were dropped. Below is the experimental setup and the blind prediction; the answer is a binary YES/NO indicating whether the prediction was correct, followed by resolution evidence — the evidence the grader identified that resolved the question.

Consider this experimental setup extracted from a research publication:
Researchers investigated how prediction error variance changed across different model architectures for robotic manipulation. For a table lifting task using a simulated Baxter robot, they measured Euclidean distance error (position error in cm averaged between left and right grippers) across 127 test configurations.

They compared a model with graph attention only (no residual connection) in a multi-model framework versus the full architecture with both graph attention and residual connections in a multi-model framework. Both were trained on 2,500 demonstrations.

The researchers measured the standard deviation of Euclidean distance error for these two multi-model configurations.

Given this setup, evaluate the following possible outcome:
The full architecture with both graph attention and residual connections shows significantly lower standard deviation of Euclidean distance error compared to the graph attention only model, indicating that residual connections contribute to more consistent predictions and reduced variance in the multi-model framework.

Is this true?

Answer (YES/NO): YES